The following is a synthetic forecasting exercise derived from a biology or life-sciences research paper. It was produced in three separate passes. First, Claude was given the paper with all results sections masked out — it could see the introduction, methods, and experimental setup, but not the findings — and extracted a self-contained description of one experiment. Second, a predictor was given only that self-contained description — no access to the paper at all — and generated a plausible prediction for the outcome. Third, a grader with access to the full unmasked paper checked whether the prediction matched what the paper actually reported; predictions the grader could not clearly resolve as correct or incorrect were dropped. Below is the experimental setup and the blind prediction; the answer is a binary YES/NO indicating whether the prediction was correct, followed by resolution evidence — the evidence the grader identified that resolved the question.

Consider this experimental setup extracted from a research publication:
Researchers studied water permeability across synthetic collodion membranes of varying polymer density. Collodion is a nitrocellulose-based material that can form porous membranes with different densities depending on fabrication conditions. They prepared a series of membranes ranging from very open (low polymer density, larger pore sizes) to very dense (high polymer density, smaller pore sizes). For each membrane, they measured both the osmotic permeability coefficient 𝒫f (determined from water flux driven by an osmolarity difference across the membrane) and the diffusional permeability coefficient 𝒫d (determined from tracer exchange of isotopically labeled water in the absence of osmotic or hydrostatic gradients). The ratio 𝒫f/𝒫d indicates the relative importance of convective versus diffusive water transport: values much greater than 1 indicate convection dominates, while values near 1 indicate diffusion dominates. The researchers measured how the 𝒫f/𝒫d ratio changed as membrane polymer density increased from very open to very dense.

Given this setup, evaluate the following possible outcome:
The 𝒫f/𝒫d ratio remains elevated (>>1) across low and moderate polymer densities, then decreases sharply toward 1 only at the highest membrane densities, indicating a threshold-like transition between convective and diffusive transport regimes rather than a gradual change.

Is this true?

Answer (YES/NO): NO